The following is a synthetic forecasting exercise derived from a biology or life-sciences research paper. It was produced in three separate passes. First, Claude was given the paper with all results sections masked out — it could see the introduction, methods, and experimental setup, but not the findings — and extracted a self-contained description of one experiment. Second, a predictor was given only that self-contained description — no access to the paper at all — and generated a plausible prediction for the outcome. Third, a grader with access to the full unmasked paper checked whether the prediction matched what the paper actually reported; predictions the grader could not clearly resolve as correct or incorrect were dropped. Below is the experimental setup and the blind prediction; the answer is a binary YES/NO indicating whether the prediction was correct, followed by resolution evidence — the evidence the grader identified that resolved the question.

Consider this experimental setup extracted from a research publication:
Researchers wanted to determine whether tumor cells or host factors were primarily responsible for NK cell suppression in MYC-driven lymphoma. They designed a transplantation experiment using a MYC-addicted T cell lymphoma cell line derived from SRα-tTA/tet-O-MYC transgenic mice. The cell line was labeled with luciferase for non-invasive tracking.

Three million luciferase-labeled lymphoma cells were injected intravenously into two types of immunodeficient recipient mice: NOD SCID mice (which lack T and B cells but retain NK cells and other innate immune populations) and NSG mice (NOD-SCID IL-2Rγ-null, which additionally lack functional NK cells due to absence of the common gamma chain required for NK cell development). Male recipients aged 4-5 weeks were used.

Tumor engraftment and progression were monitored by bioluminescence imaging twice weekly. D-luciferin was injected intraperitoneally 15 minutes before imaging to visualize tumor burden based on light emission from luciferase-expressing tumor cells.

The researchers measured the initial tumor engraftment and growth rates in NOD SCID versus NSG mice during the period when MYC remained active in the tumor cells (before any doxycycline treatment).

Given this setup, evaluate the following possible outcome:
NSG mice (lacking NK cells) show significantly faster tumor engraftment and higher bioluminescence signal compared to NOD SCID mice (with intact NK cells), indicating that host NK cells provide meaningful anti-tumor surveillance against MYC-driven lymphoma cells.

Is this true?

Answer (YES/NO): YES